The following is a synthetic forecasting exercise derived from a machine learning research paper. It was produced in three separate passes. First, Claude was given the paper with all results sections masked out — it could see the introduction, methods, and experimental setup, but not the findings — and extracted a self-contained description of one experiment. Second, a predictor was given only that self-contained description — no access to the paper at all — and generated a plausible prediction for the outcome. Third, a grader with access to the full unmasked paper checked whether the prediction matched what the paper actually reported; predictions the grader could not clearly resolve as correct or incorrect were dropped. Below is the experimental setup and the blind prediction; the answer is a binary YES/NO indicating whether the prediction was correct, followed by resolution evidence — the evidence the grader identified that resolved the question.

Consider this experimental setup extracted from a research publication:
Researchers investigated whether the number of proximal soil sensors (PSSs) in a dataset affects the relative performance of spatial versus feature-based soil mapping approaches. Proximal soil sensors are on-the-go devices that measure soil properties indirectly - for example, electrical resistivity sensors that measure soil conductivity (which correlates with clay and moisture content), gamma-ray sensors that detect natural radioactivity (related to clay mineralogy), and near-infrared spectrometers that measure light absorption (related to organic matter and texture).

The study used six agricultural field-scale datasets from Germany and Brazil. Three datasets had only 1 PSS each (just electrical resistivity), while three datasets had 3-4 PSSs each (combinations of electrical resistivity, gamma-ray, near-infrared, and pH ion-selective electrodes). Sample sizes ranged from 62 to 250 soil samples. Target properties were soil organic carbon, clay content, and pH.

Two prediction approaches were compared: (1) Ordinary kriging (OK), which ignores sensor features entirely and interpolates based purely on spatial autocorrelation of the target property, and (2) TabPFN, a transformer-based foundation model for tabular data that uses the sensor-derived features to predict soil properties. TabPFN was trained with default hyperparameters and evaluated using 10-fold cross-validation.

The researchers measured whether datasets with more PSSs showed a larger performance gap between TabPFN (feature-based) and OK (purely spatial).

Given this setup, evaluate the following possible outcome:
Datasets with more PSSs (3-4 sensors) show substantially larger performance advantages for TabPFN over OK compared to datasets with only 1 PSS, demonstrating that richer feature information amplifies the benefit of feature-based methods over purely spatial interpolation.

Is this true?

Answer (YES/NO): NO